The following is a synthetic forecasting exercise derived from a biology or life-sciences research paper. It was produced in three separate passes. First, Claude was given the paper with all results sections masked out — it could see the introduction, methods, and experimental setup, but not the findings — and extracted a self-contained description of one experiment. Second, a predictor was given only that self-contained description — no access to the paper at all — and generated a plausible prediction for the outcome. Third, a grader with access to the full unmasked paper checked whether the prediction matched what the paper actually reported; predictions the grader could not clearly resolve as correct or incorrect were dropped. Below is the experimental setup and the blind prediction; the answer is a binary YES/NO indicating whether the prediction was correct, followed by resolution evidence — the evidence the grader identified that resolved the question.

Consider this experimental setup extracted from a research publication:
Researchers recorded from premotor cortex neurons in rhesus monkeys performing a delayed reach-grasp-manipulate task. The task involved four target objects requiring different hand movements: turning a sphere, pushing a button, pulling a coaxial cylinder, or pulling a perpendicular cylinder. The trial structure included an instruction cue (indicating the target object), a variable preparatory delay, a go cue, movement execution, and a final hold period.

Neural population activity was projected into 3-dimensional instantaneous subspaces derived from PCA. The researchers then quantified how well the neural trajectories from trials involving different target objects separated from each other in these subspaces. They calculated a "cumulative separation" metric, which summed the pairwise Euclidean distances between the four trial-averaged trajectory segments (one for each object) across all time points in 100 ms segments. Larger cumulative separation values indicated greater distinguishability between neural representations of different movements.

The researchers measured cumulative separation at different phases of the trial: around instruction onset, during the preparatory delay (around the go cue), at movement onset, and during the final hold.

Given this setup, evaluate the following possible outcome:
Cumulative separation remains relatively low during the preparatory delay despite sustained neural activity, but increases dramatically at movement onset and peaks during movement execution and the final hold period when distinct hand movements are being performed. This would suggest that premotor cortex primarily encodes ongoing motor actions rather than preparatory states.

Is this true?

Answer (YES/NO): NO